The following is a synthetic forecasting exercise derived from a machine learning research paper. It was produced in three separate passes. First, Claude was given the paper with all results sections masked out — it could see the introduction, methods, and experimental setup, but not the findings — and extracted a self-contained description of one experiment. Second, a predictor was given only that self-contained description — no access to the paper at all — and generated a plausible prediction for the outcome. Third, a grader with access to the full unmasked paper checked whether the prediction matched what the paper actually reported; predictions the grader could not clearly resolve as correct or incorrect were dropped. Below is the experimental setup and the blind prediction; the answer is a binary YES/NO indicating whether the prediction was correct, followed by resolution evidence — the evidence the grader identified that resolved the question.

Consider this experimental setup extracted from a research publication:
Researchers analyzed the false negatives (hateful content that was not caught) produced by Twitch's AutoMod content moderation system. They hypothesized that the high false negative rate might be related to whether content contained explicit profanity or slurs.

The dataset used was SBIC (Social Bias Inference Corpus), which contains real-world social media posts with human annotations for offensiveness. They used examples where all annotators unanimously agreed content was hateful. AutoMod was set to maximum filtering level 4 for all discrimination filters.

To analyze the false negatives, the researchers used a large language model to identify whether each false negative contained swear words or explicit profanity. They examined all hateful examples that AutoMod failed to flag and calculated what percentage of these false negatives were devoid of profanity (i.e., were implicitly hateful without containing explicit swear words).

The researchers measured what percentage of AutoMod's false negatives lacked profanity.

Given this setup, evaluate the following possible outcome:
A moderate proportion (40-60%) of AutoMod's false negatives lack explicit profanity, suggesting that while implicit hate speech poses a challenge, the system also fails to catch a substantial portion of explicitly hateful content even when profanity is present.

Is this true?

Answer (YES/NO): NO